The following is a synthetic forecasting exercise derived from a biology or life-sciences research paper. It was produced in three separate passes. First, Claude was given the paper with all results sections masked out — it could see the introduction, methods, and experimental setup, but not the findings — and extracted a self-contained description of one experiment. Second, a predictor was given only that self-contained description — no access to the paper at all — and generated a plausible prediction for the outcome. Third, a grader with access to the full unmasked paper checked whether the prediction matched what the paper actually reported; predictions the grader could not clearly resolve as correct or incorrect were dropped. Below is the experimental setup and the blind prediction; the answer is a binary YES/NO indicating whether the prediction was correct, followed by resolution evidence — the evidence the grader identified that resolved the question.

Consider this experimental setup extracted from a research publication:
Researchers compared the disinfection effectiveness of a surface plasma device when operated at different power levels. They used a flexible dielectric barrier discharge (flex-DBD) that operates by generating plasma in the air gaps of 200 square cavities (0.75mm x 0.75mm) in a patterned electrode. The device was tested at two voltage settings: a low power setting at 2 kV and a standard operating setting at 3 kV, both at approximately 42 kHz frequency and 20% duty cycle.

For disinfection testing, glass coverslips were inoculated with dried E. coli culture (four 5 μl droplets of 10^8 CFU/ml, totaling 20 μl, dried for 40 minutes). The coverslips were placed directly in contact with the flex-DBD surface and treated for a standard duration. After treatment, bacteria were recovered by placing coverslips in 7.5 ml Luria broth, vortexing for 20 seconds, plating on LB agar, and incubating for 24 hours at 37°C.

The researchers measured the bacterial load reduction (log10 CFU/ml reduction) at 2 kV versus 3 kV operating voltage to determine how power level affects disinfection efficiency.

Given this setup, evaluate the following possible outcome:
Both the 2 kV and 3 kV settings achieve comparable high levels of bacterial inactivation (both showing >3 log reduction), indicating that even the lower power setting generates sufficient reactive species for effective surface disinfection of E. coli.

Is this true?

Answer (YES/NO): NO